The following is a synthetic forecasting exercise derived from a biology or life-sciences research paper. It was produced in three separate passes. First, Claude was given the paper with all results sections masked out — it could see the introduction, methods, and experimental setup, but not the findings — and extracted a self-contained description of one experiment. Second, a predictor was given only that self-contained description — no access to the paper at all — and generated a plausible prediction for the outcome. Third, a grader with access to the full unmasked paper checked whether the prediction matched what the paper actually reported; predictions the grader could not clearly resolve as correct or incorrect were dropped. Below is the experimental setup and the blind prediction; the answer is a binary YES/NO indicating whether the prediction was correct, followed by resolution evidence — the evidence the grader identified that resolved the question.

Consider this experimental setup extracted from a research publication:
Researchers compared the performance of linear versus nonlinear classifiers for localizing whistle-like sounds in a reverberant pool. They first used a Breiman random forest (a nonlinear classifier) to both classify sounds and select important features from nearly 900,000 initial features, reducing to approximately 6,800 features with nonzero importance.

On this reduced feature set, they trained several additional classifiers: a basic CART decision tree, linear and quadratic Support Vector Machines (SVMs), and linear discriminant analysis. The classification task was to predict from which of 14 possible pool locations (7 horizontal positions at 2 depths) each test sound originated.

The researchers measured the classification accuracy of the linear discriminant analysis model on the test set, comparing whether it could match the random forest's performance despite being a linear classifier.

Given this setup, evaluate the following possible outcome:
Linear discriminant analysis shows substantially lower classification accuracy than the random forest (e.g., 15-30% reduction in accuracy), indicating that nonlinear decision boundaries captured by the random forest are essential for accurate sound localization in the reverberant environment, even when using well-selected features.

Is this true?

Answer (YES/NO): NO